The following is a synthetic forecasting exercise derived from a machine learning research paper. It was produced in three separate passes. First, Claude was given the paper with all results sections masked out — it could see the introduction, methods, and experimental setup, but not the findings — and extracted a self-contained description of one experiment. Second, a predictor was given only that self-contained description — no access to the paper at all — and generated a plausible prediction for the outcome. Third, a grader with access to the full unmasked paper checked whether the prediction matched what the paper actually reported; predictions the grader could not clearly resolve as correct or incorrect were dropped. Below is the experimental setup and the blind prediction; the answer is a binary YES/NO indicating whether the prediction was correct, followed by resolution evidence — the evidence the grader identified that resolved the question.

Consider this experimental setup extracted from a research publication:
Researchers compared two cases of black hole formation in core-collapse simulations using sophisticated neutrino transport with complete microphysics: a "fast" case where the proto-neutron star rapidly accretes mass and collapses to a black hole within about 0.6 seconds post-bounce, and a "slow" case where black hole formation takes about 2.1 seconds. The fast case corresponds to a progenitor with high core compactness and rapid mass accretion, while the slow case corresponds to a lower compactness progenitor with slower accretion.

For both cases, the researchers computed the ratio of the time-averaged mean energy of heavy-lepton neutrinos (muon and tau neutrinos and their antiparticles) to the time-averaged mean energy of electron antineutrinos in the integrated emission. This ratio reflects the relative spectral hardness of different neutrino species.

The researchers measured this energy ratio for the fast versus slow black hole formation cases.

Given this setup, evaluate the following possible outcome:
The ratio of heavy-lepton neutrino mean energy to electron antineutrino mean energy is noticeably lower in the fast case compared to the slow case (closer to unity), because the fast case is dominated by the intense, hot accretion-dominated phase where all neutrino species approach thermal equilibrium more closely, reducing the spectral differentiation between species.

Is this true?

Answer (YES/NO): NO